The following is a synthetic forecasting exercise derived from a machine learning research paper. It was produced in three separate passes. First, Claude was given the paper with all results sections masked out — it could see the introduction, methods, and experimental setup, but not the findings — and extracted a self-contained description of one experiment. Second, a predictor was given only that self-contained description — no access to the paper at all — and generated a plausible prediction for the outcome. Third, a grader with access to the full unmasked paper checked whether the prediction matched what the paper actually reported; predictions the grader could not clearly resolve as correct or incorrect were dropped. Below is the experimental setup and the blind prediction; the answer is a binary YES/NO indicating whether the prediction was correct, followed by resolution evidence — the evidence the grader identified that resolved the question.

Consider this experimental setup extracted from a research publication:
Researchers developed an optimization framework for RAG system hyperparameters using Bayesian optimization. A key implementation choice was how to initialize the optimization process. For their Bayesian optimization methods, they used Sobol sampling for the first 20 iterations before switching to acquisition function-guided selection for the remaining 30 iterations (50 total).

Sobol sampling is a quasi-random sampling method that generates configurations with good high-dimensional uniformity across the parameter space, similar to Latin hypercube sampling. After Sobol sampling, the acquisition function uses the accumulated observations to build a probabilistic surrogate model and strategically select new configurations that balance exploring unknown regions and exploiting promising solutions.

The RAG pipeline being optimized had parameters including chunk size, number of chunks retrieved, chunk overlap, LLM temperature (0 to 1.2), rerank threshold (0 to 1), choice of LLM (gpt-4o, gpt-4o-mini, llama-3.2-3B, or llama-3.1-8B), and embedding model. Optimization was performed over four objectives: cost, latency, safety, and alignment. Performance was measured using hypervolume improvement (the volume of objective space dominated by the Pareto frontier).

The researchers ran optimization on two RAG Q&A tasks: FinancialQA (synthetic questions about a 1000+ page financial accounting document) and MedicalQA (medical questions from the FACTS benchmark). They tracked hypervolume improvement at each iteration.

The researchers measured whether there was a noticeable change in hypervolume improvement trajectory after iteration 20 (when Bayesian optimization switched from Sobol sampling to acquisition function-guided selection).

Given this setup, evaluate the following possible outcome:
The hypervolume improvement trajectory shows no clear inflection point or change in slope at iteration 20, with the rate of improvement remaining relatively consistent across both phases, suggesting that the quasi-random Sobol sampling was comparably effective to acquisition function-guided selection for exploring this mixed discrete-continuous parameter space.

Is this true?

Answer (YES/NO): NO